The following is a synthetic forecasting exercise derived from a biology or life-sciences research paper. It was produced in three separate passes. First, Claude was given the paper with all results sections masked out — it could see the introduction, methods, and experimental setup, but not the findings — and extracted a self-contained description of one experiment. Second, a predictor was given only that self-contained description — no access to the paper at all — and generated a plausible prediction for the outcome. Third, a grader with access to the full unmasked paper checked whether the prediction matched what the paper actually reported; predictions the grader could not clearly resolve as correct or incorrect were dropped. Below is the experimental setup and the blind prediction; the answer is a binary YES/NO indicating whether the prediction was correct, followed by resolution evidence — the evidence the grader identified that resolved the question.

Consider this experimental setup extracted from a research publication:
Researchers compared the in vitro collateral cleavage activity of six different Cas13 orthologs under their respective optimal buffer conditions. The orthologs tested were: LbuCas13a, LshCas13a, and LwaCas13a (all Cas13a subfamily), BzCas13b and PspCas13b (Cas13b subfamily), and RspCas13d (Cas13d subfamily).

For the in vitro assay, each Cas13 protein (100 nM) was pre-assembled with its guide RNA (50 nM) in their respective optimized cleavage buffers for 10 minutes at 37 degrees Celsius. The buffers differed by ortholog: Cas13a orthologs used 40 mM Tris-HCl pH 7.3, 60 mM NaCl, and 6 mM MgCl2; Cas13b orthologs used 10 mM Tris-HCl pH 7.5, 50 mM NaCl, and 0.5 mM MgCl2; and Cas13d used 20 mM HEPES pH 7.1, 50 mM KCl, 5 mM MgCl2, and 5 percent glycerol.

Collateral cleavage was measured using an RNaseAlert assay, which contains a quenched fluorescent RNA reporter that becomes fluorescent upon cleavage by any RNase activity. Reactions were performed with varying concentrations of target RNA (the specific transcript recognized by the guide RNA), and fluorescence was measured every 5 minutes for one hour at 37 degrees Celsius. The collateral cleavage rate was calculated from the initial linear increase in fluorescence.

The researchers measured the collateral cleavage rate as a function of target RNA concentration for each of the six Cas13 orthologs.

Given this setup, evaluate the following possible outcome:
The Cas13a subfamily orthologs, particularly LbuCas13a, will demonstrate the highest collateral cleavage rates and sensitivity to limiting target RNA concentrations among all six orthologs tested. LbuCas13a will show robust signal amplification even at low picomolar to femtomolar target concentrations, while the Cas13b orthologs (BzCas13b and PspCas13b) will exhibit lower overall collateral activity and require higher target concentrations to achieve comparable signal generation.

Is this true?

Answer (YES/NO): NO